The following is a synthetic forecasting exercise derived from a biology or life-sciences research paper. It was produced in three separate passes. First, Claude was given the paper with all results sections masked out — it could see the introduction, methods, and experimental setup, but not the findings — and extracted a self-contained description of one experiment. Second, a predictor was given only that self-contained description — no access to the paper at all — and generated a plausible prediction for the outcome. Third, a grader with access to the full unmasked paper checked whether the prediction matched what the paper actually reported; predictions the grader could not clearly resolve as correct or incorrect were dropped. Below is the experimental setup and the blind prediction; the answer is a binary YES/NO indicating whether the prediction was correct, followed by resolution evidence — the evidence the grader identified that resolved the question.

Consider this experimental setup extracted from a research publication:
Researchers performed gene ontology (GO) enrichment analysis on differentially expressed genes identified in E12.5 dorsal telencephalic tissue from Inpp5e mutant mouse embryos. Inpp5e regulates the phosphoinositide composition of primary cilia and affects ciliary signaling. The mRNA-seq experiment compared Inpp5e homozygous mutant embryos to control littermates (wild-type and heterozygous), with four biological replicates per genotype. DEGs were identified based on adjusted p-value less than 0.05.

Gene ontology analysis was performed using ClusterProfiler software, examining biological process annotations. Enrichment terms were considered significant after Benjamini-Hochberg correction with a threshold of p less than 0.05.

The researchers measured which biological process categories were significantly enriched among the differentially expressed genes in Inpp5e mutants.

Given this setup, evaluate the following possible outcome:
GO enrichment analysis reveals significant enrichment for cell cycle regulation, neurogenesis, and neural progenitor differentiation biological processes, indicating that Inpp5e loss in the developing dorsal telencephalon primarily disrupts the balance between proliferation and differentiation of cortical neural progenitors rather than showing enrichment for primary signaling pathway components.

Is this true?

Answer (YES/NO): NO